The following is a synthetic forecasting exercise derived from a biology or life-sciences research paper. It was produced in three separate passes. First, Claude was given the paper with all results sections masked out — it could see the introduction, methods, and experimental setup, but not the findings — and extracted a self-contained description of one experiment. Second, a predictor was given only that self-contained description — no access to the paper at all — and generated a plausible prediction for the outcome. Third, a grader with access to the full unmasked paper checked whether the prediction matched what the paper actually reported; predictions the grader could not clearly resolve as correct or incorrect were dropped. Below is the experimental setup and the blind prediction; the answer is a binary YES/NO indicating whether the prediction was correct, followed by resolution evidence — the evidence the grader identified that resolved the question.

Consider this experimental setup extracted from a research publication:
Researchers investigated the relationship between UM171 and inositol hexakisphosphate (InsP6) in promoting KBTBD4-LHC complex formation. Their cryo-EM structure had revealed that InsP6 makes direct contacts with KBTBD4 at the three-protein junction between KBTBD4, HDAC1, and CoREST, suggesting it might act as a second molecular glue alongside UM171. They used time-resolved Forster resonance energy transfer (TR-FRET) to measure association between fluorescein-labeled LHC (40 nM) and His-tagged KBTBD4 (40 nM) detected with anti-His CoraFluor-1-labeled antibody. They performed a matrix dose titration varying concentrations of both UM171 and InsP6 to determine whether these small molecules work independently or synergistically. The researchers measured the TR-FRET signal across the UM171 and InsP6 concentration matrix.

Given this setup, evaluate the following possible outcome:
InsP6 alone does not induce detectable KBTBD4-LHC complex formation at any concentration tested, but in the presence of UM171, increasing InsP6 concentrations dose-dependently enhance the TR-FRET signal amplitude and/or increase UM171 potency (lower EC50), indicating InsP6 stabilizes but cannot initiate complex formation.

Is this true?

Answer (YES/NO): NO